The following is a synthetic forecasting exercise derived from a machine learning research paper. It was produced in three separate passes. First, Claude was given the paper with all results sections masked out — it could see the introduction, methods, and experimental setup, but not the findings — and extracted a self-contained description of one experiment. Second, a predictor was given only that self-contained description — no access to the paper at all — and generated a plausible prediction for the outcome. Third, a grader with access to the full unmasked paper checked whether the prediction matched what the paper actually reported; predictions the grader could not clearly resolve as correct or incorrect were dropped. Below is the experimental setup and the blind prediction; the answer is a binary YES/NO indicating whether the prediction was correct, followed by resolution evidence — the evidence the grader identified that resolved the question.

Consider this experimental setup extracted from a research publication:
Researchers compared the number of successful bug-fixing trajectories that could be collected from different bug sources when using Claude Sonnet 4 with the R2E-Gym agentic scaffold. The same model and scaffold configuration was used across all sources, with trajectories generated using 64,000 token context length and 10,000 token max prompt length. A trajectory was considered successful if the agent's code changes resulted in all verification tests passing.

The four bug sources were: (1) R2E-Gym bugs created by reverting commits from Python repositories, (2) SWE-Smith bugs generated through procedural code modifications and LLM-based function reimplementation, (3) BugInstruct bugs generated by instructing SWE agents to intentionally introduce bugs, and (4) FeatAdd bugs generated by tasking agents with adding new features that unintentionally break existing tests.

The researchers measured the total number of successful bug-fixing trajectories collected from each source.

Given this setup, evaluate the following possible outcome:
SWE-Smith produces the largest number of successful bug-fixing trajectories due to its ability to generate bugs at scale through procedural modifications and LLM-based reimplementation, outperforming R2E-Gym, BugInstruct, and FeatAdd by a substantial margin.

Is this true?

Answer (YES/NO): NO